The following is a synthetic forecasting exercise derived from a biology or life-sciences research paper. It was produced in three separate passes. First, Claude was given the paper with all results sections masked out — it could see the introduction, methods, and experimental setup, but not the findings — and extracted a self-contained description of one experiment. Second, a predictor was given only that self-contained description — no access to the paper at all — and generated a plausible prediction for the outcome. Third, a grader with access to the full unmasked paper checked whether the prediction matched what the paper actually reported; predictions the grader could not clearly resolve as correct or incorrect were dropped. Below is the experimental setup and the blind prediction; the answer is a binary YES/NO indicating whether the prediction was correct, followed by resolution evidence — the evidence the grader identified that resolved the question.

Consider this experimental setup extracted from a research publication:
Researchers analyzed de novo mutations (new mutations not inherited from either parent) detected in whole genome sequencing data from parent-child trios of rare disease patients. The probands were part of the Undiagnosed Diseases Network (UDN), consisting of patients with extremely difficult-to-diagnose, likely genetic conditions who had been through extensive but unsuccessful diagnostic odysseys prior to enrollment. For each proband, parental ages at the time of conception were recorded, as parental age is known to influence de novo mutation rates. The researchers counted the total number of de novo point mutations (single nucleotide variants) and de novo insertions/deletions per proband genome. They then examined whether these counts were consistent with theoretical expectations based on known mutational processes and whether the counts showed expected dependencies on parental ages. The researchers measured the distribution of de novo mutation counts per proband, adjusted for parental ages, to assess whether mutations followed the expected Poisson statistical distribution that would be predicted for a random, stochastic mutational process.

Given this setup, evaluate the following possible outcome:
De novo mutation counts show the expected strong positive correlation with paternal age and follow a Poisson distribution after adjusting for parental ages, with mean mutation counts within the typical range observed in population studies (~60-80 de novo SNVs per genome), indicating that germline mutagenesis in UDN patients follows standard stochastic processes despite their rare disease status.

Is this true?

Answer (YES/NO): YES